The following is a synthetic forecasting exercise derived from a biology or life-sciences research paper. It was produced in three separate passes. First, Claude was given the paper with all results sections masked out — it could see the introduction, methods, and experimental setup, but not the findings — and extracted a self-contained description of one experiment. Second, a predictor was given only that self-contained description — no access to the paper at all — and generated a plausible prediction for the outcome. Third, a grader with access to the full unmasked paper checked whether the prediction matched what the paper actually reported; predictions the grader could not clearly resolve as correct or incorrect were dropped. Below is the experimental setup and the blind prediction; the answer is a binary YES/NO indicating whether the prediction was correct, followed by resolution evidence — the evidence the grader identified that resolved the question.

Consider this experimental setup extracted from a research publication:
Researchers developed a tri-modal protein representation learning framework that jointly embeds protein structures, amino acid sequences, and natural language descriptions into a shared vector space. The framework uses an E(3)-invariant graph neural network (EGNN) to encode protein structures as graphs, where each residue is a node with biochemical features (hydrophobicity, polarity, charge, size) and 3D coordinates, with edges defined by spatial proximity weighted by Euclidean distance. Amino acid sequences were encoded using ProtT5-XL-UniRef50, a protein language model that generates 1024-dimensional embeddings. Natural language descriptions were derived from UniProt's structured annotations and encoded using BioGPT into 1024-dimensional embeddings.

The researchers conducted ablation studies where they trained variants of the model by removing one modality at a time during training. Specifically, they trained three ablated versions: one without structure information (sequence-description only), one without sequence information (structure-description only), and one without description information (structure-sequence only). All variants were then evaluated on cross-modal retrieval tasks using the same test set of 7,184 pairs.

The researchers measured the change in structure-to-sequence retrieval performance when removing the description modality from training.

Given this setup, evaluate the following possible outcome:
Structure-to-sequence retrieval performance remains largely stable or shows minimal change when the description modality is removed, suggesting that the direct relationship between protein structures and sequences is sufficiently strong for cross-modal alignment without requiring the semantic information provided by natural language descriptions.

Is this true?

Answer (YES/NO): NO